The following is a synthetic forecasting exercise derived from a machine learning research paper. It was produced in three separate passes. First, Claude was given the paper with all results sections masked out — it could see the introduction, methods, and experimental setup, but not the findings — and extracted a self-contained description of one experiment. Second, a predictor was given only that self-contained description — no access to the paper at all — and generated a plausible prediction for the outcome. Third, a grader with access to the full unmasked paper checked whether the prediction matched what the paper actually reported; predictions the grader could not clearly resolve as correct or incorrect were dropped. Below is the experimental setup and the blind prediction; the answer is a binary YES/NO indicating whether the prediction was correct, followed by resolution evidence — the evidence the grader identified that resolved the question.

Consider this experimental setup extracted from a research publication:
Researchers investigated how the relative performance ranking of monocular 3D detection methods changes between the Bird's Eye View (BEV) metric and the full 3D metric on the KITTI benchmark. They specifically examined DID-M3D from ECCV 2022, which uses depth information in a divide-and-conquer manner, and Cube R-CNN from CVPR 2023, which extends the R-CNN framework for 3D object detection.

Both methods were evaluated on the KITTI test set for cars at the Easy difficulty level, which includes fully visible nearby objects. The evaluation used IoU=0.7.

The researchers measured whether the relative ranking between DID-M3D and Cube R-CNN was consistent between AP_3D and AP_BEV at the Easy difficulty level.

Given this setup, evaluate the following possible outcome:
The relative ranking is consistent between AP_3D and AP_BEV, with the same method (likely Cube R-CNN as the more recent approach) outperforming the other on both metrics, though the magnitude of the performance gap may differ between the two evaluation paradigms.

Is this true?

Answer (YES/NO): NO